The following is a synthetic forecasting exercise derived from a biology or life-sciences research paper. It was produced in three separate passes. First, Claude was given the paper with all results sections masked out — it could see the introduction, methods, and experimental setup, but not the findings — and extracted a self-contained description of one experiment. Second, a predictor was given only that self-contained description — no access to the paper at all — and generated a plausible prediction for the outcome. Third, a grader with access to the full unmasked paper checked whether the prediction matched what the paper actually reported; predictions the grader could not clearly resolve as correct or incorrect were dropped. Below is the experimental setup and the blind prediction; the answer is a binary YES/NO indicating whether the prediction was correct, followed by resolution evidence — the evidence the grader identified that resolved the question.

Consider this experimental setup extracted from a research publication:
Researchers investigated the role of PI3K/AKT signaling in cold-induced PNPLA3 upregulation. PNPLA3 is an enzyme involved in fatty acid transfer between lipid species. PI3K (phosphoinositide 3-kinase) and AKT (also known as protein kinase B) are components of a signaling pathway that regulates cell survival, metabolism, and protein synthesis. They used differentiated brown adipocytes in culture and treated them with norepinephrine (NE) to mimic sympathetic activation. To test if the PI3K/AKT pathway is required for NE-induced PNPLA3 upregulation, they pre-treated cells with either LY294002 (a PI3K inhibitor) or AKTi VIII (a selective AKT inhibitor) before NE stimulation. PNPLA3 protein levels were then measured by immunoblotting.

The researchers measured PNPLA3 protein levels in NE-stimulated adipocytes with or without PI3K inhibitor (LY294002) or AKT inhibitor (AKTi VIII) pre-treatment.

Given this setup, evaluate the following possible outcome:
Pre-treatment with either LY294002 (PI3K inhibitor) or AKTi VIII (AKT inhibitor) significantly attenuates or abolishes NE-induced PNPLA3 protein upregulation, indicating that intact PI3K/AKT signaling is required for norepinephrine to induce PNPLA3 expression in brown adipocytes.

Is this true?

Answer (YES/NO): YES